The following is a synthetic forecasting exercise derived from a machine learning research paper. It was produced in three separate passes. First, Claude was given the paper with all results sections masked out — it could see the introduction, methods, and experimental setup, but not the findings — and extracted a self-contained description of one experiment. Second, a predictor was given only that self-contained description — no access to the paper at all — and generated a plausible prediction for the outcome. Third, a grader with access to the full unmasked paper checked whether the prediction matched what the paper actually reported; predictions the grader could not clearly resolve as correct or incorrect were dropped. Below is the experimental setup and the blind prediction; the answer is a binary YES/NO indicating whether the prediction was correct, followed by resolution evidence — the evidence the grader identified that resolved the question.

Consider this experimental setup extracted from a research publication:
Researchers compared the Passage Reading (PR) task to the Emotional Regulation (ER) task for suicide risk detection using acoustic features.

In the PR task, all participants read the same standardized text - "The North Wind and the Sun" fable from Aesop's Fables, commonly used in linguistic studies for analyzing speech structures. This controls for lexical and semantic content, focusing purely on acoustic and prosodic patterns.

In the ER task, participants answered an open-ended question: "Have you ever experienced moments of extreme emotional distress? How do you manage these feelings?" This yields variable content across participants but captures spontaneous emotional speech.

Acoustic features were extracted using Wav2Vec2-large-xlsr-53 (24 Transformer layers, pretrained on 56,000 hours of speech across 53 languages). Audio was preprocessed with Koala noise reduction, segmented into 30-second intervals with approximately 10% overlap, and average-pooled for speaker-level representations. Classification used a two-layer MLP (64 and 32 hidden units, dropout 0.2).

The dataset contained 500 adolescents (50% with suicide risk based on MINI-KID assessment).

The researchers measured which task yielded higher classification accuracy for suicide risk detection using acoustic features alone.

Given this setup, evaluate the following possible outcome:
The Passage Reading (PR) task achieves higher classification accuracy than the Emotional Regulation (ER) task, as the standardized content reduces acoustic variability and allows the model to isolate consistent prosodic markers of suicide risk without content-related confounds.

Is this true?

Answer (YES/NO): YES